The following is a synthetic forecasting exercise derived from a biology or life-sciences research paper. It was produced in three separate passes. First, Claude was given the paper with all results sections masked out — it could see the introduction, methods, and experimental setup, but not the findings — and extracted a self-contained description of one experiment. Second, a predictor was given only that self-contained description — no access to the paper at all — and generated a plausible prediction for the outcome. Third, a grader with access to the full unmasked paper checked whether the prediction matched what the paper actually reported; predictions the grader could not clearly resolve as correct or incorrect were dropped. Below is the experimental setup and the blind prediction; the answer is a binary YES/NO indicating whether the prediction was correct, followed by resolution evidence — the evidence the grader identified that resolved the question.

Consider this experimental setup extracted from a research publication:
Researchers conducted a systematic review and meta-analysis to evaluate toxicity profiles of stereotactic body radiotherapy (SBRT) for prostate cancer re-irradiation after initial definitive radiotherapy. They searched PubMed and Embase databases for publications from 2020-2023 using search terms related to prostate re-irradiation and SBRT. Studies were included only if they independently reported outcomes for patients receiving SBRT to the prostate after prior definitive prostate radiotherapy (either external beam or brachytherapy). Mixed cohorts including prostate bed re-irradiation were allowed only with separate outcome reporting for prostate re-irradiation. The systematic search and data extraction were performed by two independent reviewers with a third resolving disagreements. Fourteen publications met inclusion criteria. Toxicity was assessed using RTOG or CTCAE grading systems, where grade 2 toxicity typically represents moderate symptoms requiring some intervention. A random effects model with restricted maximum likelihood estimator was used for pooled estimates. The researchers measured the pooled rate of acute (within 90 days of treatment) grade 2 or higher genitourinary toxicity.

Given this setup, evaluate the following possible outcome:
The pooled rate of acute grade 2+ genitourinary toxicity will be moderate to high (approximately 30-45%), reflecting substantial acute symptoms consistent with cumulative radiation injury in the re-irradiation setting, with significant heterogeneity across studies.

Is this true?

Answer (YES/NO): NO